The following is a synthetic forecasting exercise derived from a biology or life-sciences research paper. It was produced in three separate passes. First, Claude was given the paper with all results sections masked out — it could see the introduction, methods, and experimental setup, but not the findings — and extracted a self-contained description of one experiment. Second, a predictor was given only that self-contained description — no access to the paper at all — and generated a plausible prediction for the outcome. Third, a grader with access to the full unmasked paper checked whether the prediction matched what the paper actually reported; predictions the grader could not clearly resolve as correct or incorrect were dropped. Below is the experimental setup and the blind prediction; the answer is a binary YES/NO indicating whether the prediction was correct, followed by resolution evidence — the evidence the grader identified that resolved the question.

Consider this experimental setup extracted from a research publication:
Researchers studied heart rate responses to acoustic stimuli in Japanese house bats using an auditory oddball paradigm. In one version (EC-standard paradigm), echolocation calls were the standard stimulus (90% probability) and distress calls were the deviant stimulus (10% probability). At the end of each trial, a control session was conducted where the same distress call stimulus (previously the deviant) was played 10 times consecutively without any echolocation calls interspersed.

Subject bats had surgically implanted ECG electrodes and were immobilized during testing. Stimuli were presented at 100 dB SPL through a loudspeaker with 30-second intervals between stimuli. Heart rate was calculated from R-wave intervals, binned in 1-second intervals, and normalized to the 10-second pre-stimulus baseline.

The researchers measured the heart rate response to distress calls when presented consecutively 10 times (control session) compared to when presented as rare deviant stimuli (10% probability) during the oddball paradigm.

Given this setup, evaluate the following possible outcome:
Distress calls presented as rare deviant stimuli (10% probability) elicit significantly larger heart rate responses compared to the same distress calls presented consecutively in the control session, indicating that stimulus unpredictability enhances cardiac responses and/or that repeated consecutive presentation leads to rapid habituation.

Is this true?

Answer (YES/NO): NO